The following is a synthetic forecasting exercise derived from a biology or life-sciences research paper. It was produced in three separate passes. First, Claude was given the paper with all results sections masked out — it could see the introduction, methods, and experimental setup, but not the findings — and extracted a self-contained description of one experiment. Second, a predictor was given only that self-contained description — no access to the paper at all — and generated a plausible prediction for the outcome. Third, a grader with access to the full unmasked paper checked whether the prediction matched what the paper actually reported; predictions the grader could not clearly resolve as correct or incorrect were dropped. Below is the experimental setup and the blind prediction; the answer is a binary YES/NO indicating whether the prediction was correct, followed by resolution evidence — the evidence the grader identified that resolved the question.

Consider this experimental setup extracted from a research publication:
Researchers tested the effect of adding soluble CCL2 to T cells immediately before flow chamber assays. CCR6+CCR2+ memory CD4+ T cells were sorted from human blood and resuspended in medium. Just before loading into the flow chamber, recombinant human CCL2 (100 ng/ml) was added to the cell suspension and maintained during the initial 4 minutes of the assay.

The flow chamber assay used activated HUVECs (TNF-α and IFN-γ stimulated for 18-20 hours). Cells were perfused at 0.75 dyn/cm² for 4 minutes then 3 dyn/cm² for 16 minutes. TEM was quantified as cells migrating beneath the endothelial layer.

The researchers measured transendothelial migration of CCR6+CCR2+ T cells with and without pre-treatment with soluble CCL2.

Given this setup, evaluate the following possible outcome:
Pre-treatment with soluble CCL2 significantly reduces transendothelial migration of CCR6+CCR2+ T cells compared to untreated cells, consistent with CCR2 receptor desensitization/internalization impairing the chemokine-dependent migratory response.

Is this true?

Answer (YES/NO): NO